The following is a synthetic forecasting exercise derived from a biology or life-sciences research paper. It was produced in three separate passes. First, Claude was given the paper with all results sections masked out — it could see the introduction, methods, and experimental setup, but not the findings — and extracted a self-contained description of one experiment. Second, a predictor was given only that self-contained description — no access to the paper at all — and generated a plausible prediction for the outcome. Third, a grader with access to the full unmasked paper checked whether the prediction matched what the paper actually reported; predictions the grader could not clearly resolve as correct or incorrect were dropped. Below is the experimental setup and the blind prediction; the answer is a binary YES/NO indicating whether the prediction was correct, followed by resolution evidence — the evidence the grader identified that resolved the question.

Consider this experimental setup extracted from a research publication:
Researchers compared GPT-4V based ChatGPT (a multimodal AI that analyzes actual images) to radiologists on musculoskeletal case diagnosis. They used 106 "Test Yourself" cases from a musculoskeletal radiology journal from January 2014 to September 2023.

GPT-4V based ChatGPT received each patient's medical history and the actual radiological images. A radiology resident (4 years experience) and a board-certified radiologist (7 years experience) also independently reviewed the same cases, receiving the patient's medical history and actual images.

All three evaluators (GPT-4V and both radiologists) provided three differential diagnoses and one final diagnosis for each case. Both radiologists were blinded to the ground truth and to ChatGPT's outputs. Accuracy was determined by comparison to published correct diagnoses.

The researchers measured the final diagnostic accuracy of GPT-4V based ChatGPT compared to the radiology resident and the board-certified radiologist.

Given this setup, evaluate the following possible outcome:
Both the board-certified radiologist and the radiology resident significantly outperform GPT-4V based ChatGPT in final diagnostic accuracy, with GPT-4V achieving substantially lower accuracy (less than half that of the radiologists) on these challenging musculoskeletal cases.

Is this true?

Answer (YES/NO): YES